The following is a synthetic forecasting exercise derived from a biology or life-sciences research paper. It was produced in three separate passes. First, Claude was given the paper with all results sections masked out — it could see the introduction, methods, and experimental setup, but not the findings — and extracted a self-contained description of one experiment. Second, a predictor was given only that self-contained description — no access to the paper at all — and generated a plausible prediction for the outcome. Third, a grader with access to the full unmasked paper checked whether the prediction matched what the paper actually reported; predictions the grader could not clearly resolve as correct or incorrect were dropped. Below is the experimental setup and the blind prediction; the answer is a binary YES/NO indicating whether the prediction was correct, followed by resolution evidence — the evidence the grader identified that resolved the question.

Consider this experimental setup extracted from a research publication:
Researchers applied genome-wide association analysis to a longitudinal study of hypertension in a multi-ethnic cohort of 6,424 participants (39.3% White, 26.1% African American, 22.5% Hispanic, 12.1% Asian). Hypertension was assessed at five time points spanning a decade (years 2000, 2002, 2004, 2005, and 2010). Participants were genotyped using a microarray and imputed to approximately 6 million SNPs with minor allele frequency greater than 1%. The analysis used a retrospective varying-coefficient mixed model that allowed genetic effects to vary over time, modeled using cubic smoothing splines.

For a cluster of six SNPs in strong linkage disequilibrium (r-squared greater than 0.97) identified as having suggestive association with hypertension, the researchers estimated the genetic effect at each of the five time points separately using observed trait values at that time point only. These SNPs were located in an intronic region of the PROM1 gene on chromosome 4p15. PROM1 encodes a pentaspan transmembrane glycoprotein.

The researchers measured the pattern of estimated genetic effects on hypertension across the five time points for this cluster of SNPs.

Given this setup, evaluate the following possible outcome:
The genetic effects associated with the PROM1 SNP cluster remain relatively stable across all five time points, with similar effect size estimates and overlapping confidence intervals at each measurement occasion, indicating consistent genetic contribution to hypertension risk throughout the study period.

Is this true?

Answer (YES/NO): NO